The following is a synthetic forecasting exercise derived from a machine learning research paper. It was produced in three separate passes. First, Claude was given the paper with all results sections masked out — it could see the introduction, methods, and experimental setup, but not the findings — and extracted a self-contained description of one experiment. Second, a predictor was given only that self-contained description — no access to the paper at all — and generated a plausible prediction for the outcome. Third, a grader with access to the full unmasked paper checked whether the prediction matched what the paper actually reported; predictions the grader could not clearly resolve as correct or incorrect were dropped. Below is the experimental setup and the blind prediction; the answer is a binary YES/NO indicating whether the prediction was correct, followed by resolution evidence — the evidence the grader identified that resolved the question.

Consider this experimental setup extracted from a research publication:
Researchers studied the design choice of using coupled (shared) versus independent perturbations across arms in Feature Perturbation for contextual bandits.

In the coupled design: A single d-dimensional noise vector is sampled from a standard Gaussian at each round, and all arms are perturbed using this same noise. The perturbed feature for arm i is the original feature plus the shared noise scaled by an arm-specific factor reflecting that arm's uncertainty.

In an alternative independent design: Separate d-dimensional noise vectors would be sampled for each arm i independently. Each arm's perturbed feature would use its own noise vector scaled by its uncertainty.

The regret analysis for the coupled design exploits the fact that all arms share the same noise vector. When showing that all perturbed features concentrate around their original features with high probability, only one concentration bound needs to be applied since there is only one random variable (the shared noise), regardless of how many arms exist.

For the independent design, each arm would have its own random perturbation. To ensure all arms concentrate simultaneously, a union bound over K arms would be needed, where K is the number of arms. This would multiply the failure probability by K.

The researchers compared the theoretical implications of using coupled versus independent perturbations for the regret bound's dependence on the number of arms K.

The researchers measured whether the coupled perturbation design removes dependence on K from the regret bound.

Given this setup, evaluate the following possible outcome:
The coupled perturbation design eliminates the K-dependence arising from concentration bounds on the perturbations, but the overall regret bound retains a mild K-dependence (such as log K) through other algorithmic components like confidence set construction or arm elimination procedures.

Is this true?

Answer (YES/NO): NO